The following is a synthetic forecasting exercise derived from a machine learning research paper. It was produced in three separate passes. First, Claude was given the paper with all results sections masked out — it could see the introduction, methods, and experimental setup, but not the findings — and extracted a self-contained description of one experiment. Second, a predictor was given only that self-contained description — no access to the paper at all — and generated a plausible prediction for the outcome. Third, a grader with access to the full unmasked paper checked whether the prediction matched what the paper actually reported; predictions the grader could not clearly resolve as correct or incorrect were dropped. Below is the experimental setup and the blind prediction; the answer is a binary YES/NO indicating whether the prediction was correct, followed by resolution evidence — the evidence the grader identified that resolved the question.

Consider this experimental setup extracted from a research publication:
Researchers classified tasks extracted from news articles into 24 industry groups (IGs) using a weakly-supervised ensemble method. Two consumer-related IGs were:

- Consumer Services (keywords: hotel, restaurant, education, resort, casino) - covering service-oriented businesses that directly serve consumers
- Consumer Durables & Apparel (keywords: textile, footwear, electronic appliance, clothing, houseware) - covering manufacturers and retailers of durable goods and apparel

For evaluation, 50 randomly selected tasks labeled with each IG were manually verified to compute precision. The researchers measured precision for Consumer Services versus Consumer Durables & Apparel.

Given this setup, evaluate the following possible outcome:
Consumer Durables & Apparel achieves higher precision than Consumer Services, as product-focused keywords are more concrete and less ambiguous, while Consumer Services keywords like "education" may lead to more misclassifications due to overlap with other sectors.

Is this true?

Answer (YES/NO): YES